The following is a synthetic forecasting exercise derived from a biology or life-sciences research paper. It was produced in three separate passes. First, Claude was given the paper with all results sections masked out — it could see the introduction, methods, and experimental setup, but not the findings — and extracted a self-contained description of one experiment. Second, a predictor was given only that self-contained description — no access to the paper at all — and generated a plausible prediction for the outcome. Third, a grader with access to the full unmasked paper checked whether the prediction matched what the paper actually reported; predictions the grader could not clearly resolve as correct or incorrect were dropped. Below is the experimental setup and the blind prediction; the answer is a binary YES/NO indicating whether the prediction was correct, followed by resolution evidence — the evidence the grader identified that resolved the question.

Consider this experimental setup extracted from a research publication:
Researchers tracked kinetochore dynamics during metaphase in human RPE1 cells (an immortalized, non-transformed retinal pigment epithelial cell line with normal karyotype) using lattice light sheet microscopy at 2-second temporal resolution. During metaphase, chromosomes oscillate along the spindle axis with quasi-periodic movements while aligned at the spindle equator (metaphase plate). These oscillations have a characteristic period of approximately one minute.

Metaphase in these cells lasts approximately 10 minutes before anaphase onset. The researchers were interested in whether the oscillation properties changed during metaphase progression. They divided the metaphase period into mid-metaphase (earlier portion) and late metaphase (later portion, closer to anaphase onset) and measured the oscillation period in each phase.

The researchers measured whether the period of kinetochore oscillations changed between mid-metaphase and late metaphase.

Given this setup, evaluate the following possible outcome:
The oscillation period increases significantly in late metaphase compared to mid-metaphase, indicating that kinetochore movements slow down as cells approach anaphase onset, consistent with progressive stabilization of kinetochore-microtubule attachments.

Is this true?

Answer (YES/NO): NO